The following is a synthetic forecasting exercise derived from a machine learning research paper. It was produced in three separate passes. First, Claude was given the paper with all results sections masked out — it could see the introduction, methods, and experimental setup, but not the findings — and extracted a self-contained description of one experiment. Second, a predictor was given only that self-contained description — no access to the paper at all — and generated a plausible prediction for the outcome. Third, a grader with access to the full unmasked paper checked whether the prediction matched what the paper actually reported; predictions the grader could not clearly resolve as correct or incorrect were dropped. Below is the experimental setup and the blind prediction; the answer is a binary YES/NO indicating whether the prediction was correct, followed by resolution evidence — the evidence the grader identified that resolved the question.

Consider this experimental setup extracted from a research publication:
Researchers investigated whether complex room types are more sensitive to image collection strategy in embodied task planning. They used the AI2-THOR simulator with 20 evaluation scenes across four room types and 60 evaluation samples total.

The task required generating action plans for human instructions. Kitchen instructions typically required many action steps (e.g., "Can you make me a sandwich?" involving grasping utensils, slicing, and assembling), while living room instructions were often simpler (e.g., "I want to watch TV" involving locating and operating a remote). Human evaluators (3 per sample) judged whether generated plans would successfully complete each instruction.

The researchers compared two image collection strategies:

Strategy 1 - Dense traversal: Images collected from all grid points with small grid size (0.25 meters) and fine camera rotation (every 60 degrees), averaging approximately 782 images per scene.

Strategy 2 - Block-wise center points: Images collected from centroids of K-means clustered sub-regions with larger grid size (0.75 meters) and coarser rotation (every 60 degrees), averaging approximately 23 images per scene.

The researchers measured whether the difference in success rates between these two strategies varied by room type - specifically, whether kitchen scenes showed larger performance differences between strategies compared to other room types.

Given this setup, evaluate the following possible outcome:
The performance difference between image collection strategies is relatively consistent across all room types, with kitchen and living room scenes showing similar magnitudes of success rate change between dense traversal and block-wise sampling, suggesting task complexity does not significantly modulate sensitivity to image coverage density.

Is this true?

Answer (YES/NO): NO